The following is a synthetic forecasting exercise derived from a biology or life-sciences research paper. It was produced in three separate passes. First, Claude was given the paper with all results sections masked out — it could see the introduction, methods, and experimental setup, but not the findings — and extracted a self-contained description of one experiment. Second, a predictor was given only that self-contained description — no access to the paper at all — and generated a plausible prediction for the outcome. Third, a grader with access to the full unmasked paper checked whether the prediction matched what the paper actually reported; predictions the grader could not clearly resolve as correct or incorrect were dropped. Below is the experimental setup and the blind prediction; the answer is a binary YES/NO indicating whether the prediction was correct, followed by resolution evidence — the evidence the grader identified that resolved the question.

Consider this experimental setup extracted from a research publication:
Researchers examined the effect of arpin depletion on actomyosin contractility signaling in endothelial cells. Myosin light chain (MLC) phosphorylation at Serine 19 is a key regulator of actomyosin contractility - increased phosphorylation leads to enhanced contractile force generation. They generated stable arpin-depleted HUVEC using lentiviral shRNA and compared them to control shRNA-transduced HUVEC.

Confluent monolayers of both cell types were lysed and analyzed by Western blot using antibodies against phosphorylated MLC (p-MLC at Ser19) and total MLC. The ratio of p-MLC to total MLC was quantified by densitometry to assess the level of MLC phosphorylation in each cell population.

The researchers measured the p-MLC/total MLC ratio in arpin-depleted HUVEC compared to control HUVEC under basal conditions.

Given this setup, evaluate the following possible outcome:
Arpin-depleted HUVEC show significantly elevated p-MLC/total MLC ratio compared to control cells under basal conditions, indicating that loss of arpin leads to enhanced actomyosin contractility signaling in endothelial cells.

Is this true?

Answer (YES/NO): YES